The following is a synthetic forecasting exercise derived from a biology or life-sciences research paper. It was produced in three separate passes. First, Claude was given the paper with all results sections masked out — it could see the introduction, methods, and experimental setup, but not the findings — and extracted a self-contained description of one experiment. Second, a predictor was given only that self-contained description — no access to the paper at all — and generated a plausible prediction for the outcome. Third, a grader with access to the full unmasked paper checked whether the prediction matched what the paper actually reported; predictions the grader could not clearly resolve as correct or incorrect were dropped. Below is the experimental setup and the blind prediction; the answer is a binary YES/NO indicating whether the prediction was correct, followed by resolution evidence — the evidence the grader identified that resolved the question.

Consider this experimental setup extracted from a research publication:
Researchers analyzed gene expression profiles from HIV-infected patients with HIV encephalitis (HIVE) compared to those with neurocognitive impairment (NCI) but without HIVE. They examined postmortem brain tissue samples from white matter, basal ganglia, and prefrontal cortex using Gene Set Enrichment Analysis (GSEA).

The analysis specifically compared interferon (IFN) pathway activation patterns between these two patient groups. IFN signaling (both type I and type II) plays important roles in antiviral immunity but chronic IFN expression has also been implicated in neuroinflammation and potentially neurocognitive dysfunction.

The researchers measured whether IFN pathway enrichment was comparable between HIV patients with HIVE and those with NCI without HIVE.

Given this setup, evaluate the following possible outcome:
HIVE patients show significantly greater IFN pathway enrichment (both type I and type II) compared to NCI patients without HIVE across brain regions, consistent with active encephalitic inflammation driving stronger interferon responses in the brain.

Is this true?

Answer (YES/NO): YES